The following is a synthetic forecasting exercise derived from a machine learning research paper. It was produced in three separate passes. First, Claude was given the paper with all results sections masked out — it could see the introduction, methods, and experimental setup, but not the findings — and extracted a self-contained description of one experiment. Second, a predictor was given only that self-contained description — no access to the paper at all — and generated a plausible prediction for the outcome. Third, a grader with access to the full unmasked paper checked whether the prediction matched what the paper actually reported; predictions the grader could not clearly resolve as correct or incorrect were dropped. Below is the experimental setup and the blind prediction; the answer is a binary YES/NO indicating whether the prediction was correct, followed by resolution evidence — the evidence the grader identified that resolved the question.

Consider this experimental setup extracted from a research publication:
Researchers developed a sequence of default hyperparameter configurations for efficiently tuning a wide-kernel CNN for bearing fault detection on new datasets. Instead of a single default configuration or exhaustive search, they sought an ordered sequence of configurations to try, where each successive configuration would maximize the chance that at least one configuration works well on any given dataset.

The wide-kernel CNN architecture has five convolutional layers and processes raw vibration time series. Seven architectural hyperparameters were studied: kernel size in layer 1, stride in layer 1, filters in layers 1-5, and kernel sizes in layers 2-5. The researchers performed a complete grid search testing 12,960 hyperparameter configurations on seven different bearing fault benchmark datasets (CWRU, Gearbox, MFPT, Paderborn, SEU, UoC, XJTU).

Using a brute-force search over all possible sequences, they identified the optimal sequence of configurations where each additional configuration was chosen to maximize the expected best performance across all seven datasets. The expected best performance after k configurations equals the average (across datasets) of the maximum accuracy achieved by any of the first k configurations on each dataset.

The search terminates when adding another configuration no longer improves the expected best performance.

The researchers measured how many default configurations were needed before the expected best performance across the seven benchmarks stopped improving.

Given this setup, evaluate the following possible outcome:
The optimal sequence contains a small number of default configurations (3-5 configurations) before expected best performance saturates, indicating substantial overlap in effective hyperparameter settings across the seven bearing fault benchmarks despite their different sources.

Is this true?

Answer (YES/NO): YES